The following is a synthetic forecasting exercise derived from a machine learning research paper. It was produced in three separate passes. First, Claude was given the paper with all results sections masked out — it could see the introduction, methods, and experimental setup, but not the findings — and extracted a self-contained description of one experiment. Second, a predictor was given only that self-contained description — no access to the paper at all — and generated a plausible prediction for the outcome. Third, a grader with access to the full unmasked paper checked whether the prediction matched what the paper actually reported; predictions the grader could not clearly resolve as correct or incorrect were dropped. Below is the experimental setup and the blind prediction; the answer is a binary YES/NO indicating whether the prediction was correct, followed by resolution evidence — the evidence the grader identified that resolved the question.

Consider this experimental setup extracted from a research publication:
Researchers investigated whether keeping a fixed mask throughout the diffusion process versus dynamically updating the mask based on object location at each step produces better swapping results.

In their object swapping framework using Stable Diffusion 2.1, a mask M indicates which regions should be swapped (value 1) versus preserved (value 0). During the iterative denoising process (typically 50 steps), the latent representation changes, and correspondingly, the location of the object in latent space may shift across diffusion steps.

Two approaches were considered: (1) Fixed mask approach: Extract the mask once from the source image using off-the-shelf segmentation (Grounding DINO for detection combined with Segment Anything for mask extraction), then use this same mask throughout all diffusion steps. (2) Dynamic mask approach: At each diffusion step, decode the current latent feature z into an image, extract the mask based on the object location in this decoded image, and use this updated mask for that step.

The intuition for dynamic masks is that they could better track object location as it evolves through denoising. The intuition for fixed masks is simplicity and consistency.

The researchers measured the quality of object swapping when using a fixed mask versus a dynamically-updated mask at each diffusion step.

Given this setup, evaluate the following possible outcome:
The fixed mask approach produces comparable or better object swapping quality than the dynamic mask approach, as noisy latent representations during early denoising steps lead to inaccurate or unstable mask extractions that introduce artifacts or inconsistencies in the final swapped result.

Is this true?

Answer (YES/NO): NO